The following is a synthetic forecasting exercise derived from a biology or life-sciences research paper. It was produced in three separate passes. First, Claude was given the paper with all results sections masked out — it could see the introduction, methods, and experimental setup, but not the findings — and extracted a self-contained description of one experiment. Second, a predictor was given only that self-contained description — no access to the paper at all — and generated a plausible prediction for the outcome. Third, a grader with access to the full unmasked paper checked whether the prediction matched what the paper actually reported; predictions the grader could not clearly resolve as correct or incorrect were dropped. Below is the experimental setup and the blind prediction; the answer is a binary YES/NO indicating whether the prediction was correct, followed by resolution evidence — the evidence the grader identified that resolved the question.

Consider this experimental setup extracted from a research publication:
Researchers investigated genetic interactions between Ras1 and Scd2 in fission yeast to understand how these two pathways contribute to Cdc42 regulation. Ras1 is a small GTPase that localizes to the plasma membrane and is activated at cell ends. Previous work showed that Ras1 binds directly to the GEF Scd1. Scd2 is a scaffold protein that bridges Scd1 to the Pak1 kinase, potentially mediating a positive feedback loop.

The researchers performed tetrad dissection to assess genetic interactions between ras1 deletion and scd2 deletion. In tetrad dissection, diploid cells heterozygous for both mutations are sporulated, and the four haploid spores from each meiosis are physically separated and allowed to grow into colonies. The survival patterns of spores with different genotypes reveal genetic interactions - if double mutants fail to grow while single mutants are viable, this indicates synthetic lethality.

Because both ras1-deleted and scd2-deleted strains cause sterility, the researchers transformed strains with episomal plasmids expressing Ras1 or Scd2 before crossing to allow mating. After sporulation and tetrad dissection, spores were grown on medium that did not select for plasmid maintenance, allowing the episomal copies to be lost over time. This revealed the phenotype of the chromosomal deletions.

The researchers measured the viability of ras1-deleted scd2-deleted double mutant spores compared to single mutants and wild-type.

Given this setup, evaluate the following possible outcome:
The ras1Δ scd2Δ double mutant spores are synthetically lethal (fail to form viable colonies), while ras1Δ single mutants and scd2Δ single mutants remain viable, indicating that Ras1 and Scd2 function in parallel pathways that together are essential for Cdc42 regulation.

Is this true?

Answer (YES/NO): NO